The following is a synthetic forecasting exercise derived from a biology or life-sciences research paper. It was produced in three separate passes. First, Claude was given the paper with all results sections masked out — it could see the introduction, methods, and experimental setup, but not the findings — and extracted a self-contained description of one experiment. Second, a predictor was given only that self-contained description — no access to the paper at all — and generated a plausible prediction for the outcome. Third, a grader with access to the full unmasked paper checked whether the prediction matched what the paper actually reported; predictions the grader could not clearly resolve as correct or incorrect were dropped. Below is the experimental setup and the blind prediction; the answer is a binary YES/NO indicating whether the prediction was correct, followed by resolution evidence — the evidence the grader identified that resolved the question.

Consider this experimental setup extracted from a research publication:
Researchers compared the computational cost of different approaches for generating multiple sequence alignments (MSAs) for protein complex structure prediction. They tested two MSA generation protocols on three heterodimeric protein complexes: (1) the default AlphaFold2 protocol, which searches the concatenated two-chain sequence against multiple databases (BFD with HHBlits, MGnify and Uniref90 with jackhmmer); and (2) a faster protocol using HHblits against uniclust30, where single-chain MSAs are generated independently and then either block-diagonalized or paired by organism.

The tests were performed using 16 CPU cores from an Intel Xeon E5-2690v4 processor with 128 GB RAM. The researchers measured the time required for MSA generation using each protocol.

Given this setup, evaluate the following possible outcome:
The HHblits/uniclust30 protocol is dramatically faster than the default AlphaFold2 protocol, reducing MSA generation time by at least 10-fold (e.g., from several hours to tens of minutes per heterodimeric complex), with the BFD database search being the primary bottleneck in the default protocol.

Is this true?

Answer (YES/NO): NO